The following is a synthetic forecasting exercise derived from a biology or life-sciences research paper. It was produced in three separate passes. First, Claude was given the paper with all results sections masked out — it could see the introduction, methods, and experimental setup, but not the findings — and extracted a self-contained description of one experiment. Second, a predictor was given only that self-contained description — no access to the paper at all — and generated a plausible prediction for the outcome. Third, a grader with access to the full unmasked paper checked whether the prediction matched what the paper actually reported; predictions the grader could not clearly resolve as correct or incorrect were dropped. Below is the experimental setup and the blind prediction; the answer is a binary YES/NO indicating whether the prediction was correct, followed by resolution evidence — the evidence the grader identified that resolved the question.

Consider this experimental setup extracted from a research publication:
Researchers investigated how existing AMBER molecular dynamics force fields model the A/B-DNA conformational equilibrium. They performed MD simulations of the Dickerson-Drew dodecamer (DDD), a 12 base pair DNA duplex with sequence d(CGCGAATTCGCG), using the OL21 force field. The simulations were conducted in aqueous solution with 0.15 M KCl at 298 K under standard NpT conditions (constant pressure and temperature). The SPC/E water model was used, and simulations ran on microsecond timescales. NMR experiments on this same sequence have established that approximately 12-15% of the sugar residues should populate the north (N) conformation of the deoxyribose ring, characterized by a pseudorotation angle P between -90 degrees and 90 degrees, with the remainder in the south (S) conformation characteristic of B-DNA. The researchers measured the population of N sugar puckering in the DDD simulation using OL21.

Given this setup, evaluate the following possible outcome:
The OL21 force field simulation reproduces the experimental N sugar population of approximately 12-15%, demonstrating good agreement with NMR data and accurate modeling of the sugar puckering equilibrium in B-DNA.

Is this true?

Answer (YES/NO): NO